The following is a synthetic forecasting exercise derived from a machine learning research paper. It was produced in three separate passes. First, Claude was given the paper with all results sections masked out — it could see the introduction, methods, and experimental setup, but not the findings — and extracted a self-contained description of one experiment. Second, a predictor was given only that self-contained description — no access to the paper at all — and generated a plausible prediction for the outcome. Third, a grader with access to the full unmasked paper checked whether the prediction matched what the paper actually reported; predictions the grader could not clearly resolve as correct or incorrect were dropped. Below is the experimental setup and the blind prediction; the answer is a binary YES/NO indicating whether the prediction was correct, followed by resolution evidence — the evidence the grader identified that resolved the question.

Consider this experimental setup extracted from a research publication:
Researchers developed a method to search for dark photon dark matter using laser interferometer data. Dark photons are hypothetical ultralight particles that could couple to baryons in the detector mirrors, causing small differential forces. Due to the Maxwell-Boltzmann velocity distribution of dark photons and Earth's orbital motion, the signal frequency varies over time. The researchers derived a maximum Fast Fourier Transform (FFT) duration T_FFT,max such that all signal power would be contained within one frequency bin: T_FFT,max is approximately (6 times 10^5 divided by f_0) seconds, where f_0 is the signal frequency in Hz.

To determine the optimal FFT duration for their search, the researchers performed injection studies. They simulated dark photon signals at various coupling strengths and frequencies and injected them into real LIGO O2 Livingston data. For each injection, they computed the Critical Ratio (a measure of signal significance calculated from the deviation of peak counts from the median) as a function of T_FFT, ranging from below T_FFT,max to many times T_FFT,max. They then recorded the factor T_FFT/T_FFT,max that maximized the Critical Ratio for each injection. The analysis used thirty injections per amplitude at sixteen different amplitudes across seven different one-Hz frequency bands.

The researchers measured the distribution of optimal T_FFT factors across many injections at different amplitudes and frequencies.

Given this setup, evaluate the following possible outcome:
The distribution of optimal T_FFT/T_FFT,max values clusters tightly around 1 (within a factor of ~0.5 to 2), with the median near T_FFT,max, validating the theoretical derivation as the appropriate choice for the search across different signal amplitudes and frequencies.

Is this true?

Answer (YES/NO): NO